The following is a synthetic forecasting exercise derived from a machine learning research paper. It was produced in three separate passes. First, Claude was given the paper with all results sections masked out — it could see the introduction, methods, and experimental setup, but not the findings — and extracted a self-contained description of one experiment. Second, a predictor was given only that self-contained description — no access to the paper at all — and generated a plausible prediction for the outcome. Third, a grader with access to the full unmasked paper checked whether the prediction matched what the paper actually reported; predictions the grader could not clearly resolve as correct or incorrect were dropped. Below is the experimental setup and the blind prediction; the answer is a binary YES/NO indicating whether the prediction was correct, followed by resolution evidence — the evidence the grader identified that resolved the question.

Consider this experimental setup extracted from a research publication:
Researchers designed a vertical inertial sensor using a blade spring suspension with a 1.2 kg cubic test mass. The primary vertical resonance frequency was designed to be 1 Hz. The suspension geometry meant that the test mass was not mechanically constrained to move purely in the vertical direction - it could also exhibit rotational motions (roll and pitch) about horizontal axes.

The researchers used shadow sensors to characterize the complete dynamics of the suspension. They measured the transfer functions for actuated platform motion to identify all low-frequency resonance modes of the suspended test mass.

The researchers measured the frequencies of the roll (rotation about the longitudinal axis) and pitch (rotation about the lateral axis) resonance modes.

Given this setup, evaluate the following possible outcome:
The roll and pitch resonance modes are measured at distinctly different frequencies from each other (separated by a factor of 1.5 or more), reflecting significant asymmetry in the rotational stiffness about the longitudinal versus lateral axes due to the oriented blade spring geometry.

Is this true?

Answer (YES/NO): YES